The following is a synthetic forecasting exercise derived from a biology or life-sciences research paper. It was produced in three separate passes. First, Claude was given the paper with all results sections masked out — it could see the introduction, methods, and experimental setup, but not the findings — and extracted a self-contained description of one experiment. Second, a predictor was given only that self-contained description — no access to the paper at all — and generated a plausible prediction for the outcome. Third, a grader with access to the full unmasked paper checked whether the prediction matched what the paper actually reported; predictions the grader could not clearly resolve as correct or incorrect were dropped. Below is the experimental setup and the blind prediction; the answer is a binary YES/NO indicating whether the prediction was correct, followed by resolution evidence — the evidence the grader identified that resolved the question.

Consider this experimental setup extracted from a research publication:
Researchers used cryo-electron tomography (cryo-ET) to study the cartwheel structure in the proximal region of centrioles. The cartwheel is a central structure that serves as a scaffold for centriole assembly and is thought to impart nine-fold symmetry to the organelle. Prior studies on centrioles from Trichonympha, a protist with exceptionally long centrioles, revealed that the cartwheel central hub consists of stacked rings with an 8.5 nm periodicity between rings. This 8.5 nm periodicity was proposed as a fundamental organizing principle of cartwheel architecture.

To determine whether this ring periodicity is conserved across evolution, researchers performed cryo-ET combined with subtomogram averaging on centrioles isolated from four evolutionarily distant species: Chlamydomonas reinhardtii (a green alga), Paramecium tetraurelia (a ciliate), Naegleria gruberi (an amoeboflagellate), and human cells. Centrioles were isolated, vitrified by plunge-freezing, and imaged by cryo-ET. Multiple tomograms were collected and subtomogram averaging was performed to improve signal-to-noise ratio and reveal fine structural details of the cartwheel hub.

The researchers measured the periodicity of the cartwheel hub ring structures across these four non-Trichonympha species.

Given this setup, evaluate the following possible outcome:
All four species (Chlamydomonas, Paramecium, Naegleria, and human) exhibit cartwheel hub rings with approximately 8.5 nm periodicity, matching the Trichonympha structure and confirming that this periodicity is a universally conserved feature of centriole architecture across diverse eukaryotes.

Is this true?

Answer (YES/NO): NO